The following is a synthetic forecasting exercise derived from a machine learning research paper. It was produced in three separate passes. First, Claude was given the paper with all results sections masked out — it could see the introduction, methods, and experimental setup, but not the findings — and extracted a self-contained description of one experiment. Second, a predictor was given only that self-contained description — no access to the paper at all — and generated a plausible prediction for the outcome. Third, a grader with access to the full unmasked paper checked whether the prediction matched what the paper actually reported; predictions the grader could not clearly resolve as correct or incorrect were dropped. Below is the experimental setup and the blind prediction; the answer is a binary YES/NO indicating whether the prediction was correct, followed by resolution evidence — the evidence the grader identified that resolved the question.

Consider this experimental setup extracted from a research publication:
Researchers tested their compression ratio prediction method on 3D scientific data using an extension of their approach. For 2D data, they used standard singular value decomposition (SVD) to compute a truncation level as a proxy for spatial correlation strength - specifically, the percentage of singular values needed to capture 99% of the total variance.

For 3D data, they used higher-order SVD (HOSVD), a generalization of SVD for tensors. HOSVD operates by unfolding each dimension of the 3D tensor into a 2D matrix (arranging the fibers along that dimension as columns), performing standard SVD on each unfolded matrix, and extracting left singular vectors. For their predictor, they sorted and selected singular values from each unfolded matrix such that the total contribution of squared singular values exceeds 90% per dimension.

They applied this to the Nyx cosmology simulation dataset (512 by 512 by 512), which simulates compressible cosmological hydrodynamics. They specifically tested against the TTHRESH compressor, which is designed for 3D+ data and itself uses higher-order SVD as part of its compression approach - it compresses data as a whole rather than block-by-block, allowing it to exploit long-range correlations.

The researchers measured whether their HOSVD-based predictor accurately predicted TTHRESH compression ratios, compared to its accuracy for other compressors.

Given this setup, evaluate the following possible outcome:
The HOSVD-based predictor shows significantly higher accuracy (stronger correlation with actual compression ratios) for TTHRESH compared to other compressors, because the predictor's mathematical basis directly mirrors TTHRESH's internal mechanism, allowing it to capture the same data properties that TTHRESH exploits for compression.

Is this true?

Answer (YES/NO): NO